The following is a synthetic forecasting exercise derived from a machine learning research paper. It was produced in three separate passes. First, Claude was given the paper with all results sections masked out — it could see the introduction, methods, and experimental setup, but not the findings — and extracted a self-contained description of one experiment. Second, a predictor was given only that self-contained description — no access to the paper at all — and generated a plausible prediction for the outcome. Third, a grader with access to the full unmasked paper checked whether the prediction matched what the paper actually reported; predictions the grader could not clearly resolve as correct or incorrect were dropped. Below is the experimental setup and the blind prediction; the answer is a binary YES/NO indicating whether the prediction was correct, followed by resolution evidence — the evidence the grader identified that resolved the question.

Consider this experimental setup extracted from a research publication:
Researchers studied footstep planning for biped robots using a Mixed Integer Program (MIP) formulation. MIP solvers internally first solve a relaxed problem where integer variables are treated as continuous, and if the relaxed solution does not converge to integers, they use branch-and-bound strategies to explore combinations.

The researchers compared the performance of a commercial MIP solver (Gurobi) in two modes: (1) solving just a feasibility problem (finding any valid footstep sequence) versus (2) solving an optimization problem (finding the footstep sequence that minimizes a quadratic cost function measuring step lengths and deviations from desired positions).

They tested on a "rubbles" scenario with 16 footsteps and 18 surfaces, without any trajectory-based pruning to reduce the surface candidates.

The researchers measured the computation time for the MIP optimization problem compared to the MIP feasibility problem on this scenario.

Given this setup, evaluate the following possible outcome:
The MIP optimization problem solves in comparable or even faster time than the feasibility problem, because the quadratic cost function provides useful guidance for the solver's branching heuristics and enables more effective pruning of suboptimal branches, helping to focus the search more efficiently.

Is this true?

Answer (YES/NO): NO